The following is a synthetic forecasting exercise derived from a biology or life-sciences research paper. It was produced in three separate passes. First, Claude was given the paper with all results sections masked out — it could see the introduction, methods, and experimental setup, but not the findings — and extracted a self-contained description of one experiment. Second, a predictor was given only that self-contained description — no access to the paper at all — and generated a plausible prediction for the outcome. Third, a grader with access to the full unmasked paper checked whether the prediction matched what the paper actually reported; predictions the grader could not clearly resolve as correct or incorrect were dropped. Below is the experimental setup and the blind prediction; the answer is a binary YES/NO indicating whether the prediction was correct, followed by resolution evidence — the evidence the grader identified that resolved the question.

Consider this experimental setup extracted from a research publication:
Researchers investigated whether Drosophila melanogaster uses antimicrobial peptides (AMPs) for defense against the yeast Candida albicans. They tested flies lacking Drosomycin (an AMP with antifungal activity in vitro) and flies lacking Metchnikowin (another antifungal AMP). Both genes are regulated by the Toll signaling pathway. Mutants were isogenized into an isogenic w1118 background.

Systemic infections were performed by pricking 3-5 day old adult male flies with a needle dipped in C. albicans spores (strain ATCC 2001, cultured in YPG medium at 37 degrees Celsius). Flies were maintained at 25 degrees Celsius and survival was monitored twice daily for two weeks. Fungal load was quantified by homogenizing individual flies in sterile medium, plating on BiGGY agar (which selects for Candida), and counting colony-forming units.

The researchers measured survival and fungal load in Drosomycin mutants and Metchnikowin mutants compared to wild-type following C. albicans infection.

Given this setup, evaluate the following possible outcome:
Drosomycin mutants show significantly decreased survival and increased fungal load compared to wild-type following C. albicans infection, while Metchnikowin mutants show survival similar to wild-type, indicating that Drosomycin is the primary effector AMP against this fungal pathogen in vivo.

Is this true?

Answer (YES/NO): NO